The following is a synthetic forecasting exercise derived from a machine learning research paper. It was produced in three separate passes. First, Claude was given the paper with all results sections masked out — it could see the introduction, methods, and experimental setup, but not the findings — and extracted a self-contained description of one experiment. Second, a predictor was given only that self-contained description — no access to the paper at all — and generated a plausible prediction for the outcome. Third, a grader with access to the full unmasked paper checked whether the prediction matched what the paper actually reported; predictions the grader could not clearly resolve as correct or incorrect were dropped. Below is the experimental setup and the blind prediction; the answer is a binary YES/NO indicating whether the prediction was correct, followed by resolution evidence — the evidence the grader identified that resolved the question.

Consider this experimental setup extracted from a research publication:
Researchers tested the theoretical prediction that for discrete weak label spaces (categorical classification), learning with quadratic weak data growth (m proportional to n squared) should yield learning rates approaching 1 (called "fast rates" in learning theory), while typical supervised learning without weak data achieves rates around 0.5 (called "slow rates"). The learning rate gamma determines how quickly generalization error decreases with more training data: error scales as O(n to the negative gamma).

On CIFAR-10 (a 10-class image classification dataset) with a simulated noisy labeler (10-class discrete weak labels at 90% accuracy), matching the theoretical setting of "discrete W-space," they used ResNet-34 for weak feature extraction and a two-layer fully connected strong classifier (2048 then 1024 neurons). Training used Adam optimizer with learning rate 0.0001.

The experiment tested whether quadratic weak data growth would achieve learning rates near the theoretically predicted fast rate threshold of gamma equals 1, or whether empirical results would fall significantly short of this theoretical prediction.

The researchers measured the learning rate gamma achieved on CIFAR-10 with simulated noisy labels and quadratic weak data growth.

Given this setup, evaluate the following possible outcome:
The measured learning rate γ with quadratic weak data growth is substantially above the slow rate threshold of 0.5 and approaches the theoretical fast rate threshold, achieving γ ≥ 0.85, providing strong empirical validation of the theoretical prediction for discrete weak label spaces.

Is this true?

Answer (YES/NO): YES